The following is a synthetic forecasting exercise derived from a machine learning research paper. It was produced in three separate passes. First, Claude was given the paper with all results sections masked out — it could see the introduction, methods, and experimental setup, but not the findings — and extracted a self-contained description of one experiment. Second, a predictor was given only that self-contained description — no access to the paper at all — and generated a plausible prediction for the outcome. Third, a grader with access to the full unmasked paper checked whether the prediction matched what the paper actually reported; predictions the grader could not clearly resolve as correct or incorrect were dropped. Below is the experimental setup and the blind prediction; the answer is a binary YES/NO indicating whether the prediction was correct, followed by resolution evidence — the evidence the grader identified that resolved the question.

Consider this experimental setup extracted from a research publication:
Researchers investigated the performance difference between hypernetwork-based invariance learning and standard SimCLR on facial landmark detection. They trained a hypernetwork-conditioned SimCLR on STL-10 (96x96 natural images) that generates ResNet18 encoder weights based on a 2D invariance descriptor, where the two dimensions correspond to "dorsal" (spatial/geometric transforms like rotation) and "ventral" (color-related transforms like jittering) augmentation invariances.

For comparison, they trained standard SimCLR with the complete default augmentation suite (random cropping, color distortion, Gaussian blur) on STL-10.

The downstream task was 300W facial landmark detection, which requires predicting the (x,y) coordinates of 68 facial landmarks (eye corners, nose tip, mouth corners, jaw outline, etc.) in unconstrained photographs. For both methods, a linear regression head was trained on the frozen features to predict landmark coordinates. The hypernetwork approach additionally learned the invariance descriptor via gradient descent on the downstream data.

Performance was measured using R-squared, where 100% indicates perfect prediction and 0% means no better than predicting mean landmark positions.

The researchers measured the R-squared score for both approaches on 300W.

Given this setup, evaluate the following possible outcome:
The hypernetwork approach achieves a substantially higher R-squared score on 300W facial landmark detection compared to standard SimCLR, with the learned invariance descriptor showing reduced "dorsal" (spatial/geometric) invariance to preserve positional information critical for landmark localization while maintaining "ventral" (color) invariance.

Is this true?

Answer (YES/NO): NO